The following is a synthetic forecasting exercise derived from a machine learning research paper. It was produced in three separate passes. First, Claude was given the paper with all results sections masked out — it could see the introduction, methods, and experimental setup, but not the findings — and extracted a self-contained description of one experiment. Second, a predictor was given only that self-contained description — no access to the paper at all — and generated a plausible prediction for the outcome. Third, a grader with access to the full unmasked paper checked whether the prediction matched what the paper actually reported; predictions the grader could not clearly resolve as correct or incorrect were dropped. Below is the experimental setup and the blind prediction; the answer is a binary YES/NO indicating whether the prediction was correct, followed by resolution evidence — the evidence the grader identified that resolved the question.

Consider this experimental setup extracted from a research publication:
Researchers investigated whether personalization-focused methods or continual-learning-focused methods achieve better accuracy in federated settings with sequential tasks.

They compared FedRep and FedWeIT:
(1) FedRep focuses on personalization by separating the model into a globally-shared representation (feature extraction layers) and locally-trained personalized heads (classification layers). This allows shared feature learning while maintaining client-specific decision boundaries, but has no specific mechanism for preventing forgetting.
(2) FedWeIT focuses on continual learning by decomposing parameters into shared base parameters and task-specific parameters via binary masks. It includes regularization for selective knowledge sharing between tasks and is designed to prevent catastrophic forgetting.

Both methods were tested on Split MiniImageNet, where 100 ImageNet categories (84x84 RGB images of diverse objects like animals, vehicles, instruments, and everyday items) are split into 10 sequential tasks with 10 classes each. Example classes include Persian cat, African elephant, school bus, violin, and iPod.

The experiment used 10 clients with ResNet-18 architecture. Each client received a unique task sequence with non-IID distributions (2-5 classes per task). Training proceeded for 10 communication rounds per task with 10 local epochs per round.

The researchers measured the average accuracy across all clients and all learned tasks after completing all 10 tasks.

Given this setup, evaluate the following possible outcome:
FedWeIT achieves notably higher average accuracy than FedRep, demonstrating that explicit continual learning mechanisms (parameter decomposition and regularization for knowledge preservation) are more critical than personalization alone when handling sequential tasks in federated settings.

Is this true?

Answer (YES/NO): NO